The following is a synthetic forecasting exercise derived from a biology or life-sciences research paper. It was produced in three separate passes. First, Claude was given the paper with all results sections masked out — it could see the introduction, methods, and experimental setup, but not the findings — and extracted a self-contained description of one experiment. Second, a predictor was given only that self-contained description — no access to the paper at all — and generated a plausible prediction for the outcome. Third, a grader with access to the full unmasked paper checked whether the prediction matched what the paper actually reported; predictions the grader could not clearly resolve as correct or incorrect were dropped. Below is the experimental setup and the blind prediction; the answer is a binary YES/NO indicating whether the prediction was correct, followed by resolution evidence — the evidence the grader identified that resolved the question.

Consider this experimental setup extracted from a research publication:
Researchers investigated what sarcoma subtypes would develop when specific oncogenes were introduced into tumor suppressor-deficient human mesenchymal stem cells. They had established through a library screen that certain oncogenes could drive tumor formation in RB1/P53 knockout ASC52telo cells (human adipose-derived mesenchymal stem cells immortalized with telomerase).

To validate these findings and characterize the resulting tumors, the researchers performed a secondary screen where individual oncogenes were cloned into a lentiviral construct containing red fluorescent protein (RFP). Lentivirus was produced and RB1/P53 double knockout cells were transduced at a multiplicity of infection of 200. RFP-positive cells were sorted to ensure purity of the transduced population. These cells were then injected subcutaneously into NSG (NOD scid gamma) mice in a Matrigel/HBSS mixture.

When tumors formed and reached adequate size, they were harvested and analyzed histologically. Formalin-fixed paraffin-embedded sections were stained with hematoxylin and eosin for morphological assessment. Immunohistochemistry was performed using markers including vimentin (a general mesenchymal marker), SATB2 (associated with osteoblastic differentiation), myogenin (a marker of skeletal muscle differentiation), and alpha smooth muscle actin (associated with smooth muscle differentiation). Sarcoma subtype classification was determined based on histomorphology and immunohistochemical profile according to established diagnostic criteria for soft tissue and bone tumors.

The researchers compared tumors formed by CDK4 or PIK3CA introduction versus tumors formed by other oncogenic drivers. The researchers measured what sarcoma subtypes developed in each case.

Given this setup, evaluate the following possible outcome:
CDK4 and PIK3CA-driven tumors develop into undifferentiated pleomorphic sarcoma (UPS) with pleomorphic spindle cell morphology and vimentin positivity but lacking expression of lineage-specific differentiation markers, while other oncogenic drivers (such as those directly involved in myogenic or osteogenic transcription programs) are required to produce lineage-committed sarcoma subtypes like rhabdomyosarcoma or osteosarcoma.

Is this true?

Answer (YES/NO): NO